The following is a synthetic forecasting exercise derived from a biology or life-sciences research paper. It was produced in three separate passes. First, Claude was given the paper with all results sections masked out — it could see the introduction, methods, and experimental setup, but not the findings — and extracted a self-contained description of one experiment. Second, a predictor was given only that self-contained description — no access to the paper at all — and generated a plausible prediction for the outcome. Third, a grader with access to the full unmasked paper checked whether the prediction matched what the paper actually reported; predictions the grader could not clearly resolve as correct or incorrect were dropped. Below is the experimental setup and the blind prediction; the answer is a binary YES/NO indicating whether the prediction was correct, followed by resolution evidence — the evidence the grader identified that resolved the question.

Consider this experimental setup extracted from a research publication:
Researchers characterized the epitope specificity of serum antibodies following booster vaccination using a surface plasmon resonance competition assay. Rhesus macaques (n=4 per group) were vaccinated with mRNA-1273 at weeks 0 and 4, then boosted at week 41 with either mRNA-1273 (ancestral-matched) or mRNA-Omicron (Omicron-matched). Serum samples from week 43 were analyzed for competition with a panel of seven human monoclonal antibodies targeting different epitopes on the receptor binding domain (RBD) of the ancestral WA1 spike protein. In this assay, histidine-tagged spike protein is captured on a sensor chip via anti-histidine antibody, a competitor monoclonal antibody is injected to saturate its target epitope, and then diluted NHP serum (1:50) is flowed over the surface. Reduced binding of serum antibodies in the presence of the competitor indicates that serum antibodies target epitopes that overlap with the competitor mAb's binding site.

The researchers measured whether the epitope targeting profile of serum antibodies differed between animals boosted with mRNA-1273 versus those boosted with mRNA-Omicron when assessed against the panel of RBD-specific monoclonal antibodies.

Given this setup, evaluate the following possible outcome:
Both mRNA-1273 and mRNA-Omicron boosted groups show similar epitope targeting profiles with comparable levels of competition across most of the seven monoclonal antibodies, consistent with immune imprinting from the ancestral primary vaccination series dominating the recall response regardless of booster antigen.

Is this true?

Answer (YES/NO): YES